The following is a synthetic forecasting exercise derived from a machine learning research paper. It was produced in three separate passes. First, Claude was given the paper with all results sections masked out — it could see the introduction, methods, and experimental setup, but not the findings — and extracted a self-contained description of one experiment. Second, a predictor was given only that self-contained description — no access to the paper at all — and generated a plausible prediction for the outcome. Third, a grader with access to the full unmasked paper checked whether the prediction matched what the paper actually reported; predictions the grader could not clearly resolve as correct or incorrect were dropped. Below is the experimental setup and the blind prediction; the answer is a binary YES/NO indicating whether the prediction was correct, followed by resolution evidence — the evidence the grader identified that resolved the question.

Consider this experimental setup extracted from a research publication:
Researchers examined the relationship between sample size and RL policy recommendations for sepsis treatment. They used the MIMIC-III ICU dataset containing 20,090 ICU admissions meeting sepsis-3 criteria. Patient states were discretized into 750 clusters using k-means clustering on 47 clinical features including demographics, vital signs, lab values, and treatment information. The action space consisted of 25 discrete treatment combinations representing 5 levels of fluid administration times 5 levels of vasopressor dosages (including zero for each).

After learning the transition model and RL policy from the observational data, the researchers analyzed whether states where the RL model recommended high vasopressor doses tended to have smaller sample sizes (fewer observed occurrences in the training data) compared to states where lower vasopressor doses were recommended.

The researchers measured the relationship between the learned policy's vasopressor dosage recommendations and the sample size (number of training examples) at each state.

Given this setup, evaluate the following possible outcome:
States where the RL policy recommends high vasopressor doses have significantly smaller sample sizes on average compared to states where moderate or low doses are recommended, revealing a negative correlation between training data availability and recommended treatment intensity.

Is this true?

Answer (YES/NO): YES